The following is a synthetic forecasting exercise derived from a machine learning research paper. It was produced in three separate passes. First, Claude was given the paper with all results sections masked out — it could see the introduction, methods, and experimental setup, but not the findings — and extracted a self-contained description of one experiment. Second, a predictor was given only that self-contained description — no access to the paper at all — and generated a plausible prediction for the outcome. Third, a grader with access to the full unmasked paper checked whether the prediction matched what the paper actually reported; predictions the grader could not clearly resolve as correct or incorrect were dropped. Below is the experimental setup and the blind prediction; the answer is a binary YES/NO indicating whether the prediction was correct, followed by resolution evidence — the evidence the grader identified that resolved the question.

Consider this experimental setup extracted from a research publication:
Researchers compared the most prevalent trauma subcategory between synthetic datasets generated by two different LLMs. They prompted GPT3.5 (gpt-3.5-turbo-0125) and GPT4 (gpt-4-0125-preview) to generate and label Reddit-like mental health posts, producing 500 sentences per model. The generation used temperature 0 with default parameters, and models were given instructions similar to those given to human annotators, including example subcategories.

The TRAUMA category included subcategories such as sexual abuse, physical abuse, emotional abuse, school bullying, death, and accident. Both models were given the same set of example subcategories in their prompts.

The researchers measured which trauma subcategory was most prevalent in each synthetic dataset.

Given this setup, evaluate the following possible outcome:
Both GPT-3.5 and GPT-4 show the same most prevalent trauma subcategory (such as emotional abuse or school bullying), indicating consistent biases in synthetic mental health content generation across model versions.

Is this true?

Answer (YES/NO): NO